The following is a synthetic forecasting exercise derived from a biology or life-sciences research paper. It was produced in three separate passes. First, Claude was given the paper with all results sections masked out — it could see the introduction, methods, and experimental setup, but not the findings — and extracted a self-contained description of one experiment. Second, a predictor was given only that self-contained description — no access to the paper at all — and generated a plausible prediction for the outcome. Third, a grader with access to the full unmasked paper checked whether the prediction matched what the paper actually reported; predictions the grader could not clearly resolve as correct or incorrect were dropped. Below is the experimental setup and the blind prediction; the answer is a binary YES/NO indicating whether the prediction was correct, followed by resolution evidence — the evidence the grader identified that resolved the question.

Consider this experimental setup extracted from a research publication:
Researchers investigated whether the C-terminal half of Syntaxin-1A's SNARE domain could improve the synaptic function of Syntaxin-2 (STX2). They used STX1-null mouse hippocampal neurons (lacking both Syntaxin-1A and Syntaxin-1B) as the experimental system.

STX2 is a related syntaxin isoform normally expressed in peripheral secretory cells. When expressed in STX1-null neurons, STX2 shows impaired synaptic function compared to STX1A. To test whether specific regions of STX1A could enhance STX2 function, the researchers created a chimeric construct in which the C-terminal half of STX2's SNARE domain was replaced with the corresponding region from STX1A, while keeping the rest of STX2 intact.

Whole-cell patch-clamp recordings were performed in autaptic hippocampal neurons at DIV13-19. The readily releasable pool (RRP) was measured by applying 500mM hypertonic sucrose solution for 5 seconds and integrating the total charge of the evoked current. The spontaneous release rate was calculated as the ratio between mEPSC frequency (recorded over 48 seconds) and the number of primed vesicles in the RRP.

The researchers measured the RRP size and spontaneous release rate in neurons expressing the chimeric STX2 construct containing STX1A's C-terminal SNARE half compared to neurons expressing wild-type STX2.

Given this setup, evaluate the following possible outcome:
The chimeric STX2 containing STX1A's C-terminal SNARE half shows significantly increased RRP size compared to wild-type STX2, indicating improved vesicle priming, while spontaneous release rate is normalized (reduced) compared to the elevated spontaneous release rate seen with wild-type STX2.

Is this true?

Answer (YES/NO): YES